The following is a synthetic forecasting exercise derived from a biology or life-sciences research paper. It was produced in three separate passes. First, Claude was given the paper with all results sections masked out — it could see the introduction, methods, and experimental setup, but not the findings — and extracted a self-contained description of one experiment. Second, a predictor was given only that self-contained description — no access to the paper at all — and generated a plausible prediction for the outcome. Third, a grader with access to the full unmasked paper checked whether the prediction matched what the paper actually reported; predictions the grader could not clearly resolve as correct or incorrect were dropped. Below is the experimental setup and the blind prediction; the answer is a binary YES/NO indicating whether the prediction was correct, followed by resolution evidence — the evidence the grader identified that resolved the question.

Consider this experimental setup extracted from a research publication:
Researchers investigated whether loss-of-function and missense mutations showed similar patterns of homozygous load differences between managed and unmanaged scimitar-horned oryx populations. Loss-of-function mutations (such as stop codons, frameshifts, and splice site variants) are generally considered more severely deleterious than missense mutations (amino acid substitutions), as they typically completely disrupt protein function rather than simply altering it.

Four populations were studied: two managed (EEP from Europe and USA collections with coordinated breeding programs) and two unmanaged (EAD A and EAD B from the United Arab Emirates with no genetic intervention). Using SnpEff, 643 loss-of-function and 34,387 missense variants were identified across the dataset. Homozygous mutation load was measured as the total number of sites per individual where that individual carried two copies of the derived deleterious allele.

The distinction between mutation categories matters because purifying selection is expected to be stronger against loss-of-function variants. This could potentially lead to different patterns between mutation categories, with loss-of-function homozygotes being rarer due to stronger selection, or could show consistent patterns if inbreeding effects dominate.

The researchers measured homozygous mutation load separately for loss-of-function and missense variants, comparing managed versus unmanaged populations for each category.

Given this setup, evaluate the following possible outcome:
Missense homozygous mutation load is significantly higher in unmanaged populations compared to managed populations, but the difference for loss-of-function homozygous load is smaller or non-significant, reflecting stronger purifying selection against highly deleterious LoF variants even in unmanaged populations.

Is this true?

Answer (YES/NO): NO